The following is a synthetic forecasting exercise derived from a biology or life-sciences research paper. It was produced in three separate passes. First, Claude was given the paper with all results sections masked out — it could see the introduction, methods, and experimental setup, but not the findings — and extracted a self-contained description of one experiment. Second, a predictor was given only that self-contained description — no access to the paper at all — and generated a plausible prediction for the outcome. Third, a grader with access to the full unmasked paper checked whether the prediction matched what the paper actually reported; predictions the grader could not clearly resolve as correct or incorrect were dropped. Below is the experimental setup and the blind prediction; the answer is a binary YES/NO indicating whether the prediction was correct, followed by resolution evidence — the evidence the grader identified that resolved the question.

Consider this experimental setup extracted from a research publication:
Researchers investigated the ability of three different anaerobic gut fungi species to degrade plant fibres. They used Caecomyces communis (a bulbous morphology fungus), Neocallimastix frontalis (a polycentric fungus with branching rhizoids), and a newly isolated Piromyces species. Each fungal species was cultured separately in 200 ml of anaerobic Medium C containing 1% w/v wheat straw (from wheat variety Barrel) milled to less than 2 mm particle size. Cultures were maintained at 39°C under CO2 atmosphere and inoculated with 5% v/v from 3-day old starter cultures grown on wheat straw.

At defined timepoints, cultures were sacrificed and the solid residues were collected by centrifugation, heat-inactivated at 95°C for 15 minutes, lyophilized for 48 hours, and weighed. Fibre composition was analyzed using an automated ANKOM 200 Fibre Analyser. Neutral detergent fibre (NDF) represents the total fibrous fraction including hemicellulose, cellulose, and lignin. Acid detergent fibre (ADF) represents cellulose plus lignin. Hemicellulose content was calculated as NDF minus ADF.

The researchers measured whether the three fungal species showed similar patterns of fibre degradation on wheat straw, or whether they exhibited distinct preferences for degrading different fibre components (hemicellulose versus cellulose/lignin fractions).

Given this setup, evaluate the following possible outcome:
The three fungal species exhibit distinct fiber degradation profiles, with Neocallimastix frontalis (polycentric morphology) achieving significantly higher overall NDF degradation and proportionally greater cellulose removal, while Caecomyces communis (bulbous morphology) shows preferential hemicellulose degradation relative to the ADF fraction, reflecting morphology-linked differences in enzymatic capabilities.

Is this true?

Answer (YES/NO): NO